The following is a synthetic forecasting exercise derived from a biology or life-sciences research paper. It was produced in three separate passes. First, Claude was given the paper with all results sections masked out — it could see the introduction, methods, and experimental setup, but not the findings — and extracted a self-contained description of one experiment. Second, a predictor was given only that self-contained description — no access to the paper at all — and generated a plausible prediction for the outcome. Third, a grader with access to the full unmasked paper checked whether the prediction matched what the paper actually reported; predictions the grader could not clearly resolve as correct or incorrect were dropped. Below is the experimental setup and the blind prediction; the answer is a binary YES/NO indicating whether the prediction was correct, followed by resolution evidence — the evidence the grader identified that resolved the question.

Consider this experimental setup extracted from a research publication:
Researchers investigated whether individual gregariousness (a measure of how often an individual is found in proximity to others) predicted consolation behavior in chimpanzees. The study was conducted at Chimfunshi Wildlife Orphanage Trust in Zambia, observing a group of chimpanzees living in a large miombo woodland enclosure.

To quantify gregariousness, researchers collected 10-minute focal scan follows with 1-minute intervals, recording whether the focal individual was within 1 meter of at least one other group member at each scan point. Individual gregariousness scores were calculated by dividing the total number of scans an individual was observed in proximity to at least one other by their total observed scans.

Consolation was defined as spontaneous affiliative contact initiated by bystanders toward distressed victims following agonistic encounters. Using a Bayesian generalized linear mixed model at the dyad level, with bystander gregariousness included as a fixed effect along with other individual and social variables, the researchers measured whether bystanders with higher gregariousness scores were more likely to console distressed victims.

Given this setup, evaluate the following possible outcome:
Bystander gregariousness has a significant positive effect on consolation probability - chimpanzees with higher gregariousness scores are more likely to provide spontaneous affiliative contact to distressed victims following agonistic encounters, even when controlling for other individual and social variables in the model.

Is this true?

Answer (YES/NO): NO